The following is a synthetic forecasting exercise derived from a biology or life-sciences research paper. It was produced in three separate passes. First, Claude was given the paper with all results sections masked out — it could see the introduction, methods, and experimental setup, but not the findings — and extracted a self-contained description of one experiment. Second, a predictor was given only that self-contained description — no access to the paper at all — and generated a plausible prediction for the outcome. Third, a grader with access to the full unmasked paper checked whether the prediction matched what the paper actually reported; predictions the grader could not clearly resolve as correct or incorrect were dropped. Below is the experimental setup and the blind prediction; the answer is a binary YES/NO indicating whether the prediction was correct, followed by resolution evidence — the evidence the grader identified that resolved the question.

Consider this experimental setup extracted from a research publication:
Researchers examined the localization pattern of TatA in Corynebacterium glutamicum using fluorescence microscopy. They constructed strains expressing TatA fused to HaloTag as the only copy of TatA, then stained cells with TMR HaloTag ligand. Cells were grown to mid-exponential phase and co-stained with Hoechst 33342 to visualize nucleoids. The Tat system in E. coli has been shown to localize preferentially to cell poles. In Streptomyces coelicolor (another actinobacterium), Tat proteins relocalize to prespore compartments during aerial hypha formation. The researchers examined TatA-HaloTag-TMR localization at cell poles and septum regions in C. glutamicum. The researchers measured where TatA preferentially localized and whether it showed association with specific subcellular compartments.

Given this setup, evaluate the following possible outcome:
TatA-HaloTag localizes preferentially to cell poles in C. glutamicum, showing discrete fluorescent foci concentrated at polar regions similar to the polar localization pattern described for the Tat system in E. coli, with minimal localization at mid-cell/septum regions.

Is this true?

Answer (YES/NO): NO